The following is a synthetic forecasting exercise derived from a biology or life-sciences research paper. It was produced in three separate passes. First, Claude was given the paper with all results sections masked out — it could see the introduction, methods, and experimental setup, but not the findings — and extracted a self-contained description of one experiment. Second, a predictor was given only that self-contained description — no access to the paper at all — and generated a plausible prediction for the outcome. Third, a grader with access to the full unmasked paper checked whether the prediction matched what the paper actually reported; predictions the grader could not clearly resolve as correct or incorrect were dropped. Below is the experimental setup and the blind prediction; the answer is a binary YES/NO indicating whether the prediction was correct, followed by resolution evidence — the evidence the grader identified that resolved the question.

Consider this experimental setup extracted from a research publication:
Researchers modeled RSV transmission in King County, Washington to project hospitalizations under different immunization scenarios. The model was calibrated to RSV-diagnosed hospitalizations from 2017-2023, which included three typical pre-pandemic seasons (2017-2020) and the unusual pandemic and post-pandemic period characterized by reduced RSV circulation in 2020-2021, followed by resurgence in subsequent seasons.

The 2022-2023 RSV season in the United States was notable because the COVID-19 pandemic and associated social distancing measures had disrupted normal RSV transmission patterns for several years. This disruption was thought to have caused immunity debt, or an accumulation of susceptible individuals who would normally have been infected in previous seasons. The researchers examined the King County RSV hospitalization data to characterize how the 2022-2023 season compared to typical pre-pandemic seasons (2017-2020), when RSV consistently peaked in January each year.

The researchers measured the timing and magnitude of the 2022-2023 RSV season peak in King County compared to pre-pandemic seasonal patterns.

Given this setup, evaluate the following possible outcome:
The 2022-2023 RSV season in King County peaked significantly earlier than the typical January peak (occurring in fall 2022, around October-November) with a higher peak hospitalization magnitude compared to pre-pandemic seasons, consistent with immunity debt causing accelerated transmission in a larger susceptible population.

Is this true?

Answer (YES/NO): YES